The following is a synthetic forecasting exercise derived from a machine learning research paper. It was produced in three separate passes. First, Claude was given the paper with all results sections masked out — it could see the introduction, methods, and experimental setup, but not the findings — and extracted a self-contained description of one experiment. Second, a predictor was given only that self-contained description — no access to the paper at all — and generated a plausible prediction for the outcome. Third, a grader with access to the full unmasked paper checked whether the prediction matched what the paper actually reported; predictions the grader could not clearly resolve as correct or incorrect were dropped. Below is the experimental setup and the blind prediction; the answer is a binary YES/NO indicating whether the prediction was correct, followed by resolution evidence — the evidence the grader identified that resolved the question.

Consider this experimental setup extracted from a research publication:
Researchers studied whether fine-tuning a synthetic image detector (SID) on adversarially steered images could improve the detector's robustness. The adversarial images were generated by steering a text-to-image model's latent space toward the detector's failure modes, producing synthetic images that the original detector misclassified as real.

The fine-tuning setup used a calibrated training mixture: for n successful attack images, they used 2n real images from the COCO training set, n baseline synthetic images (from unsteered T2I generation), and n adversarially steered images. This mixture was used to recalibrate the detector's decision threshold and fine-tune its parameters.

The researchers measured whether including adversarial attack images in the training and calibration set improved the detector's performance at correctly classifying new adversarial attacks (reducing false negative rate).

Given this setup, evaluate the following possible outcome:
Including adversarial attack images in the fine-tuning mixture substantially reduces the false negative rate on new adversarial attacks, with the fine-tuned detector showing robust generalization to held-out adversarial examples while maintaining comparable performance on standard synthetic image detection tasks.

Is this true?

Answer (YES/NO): NO